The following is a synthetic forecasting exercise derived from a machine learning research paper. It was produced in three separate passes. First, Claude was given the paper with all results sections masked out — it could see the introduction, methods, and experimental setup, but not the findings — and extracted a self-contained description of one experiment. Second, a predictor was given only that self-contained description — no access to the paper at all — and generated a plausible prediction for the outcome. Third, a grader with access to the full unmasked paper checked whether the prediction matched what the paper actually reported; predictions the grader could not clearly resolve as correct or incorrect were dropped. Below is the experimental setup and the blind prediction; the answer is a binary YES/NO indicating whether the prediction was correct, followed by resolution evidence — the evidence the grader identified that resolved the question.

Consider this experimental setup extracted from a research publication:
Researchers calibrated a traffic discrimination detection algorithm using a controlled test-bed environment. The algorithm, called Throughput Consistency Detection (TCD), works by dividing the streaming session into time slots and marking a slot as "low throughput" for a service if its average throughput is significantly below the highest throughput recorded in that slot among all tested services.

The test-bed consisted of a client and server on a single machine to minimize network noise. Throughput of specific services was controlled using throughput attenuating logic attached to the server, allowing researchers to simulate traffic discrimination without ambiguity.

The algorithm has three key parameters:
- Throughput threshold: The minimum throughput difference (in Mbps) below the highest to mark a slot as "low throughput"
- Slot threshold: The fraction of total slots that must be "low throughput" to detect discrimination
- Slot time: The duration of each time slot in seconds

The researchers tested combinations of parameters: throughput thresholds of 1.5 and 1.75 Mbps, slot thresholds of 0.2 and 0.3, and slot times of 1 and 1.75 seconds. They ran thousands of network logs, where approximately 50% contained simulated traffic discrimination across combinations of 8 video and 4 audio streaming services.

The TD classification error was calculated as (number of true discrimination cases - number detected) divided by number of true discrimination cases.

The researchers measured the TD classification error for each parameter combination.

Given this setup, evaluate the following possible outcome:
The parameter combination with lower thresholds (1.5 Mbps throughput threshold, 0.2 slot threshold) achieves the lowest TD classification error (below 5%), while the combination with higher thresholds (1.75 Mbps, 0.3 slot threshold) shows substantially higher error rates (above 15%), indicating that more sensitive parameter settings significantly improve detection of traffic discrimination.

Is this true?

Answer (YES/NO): NO